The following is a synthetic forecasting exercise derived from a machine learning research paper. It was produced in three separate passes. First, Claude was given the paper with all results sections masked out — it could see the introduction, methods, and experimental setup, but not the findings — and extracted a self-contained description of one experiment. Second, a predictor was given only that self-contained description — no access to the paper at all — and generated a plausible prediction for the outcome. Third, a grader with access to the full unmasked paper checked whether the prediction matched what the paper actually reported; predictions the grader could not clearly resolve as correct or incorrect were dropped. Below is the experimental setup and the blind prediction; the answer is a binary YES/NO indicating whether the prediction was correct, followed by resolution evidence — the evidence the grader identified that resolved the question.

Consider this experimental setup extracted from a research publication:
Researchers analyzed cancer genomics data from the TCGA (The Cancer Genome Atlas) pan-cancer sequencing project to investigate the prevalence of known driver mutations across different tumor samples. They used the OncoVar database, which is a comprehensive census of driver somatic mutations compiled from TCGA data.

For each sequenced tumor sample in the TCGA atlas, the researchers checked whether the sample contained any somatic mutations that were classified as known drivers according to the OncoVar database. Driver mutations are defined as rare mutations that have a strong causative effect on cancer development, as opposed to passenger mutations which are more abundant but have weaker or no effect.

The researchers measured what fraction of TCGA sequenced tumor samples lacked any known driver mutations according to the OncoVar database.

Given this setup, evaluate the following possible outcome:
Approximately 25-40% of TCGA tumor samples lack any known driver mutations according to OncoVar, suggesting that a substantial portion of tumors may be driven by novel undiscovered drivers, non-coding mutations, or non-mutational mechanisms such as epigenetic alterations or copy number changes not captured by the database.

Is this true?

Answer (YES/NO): NO